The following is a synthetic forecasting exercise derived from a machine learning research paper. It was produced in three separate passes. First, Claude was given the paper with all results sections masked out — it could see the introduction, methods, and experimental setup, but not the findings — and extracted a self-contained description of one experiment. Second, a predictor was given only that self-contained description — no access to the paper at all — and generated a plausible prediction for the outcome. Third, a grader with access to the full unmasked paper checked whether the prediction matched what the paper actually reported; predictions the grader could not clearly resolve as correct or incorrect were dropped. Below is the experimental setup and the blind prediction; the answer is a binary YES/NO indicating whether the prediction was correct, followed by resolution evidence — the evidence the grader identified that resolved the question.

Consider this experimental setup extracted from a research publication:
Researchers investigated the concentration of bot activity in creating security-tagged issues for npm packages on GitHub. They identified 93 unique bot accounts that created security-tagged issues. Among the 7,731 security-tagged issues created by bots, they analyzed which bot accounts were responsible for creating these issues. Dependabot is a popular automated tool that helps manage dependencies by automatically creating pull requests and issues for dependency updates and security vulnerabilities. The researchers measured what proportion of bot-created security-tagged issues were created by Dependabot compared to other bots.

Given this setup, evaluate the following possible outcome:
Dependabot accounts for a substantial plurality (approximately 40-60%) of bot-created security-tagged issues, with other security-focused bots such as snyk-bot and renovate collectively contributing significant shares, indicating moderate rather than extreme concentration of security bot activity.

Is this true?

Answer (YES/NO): NO